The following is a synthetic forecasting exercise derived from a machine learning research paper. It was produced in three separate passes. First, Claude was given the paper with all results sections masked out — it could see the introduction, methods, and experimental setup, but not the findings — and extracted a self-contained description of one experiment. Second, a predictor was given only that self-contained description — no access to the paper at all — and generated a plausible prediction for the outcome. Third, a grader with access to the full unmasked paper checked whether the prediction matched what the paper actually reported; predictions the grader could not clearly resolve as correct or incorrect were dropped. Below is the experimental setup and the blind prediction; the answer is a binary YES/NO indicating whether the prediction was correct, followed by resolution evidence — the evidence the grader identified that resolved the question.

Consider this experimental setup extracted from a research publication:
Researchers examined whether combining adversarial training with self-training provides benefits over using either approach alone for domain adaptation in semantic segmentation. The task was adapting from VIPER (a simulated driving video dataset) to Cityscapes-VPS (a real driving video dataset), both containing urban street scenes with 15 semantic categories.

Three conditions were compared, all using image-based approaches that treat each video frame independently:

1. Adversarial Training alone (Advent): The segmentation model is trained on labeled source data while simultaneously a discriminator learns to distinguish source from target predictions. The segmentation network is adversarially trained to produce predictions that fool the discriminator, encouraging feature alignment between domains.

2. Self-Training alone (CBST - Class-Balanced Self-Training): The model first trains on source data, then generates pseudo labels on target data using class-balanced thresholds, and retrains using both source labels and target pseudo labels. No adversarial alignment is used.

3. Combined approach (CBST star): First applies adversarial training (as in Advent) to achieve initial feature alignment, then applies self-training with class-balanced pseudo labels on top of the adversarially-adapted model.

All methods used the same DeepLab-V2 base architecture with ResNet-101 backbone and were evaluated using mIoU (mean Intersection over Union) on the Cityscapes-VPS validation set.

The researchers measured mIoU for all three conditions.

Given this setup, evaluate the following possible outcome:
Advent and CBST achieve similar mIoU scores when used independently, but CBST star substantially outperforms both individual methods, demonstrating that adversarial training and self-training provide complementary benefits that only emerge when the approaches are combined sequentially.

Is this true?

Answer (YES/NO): NO